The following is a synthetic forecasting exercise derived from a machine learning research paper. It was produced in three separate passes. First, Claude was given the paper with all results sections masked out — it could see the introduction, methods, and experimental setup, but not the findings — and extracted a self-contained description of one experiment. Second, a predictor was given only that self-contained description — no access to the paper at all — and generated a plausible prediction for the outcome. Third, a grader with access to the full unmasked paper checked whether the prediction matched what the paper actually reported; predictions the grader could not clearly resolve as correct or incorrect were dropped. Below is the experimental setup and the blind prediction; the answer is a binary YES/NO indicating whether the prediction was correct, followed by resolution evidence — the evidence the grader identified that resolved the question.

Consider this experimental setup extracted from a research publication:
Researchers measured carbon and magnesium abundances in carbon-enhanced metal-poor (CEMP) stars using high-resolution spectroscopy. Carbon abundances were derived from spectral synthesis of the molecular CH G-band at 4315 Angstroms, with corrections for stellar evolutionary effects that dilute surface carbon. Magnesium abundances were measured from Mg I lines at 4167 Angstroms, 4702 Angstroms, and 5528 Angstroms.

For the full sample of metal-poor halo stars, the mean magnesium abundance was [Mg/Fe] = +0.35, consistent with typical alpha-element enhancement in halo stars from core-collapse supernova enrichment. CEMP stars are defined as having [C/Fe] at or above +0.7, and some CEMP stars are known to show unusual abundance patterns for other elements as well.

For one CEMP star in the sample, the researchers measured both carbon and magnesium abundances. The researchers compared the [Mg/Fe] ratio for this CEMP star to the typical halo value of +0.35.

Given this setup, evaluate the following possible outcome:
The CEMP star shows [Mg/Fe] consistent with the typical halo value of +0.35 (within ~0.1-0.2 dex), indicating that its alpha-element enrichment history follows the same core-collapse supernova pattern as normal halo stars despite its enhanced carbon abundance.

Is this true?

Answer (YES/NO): NO